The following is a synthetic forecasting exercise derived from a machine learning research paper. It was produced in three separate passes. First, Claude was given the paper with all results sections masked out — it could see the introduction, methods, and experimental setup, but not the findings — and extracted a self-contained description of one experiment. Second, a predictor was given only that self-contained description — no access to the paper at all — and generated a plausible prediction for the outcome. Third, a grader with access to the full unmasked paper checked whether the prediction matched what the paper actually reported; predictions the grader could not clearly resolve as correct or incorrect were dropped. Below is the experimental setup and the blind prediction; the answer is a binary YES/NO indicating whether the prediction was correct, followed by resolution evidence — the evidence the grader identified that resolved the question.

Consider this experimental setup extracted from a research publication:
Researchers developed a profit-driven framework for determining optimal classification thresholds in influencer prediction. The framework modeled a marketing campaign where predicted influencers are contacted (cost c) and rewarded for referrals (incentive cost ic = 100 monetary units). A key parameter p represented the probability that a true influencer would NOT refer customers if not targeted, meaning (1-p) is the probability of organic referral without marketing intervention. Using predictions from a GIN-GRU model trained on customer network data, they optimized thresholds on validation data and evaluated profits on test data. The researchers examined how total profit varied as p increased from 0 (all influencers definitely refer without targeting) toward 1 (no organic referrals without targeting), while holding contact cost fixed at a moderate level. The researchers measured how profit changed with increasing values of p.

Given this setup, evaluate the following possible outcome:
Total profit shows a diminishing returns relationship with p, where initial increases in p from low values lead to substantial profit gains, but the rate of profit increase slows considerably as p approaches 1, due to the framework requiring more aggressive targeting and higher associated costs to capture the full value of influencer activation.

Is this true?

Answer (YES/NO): NO